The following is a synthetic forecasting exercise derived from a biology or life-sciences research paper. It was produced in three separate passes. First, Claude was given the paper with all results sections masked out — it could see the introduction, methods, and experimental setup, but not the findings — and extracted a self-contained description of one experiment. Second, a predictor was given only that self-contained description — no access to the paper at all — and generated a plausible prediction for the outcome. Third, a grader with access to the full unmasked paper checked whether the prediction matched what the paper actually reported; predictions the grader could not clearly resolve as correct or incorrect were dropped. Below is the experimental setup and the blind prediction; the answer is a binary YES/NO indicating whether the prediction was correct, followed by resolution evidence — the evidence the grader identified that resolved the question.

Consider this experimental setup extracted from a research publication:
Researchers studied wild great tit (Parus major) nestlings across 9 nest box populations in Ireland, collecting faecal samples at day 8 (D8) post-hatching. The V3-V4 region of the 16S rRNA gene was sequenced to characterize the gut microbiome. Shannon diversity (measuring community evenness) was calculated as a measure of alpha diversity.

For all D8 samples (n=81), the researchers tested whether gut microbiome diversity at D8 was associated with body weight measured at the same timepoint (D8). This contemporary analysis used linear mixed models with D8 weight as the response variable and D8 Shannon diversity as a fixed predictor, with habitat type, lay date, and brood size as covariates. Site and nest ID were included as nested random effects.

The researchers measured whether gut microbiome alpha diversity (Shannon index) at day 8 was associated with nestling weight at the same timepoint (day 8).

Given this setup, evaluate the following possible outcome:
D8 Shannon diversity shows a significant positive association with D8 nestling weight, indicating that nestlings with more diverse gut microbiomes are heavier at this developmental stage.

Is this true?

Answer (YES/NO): NO